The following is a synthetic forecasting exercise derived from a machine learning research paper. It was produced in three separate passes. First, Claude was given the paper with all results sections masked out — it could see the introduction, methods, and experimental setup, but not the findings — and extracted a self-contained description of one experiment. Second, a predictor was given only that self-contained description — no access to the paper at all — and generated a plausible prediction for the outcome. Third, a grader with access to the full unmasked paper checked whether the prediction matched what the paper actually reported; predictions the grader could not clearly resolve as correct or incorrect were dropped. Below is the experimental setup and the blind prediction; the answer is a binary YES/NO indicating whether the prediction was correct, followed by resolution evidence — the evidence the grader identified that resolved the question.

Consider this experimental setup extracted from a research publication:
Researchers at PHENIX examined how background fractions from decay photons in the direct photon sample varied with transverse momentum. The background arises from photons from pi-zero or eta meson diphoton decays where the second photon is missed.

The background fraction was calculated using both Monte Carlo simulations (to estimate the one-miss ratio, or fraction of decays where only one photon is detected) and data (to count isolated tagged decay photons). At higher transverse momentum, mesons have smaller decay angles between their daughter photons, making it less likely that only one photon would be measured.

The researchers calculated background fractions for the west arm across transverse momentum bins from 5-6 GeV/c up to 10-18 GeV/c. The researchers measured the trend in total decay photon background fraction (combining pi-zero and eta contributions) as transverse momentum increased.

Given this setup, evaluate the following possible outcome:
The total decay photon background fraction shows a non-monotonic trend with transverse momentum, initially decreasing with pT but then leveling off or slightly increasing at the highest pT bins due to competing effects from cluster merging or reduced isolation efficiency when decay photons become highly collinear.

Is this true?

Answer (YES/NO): NO